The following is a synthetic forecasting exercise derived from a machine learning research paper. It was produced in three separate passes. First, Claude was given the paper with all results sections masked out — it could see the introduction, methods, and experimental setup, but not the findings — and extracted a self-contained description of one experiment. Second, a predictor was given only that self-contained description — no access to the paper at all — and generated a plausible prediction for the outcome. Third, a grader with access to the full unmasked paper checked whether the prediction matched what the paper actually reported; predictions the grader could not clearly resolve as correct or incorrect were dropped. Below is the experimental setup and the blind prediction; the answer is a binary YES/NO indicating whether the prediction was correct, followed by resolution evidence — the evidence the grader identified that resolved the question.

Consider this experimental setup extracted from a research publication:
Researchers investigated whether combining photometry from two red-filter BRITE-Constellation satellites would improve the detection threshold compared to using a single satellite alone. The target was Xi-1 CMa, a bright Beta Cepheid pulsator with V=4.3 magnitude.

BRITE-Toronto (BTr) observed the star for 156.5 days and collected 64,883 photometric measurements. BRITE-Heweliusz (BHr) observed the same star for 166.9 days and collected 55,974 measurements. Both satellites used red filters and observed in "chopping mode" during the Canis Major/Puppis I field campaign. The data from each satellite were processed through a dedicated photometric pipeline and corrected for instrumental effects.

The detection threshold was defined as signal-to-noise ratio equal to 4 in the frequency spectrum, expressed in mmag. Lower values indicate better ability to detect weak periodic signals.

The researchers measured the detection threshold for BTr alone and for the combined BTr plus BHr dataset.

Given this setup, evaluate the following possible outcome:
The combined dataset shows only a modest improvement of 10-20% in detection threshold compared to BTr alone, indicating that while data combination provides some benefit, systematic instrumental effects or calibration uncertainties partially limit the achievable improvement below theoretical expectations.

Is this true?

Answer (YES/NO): NO